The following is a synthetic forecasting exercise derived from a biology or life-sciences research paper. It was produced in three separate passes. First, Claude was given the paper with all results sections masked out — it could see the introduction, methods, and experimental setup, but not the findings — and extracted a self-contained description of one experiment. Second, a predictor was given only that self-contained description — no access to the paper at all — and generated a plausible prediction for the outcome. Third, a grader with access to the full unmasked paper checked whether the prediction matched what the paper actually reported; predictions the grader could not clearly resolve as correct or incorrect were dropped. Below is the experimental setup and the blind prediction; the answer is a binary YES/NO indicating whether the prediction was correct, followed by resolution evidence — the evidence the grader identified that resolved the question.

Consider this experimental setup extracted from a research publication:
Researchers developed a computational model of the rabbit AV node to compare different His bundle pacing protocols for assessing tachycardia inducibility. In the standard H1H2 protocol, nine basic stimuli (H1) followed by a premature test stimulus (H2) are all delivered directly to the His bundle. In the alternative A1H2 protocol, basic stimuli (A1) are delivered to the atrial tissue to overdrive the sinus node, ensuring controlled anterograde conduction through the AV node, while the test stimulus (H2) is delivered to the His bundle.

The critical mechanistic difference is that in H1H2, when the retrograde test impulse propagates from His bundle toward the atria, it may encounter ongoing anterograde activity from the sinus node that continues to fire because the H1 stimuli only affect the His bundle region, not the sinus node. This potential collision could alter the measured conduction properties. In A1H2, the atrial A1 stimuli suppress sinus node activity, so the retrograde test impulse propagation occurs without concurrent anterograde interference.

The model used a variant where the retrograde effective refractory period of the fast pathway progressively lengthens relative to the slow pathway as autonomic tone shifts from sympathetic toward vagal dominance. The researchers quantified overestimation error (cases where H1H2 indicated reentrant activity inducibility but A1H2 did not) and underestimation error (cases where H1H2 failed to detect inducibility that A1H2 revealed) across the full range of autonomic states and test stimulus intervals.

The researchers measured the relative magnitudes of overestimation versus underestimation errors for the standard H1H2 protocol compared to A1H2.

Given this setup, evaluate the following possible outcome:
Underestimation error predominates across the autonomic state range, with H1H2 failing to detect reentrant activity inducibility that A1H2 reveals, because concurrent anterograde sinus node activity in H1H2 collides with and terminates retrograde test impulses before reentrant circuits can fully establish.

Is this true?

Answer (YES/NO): NO